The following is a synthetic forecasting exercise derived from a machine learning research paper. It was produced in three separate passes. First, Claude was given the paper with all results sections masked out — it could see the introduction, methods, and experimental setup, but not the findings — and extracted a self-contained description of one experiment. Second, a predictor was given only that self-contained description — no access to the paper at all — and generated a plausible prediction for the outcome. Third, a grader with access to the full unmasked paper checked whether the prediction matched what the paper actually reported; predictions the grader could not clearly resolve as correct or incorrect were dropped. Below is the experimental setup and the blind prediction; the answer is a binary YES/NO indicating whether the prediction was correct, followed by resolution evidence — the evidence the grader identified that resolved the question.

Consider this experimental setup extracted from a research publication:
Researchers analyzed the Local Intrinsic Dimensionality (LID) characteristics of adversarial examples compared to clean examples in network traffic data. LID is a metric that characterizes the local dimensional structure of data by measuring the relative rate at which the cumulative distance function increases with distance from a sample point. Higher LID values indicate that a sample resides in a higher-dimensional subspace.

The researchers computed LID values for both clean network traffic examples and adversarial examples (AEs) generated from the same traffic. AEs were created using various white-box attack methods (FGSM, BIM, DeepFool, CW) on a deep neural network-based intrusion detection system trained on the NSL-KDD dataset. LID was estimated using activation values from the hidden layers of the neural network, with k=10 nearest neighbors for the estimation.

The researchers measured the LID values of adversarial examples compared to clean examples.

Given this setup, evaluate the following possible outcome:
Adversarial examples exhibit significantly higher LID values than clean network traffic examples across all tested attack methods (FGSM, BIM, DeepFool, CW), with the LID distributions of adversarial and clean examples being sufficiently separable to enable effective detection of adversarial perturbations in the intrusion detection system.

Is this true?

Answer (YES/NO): YES